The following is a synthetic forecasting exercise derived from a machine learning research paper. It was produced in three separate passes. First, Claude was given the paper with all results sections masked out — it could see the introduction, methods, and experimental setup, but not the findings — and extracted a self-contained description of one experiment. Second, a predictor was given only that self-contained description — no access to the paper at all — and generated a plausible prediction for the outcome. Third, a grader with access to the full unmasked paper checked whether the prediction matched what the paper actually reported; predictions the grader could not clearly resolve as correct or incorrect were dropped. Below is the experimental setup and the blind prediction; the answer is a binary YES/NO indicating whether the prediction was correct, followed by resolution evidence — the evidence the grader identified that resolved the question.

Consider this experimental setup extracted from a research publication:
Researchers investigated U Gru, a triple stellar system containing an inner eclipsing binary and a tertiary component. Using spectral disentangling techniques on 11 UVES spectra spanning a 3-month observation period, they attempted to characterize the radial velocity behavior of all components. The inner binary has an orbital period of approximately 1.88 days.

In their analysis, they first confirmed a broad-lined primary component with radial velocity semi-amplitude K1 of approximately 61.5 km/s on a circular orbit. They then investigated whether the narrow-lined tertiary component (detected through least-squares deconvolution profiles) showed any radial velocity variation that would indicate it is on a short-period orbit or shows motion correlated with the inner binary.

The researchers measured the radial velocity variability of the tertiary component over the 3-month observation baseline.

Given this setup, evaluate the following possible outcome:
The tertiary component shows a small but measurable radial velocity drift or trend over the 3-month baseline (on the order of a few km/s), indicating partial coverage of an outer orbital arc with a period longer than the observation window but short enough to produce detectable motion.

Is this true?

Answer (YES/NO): NO